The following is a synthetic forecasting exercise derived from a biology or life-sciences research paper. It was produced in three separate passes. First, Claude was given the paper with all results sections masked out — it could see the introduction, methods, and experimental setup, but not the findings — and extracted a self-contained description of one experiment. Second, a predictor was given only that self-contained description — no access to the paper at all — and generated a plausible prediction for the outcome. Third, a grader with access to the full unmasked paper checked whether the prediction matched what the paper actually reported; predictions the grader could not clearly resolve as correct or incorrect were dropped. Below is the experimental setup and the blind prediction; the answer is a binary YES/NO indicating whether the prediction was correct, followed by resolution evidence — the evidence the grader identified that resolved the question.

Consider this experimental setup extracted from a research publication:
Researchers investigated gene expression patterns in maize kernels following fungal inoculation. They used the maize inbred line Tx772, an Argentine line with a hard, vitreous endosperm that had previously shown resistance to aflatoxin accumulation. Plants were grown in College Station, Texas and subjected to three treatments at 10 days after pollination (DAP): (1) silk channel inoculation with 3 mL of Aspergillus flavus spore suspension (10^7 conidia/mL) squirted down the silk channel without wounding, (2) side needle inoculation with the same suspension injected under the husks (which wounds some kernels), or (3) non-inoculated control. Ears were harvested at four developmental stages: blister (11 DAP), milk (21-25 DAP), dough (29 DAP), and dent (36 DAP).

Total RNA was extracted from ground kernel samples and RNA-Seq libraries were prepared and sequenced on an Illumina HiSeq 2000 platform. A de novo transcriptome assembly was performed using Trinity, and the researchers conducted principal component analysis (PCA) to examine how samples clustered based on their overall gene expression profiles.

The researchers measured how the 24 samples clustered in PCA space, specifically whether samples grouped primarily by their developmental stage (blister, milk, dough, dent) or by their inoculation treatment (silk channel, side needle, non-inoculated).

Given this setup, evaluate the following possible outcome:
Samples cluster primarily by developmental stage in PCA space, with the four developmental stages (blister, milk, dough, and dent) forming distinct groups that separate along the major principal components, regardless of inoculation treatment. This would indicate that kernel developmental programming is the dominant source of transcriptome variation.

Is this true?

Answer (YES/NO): YES